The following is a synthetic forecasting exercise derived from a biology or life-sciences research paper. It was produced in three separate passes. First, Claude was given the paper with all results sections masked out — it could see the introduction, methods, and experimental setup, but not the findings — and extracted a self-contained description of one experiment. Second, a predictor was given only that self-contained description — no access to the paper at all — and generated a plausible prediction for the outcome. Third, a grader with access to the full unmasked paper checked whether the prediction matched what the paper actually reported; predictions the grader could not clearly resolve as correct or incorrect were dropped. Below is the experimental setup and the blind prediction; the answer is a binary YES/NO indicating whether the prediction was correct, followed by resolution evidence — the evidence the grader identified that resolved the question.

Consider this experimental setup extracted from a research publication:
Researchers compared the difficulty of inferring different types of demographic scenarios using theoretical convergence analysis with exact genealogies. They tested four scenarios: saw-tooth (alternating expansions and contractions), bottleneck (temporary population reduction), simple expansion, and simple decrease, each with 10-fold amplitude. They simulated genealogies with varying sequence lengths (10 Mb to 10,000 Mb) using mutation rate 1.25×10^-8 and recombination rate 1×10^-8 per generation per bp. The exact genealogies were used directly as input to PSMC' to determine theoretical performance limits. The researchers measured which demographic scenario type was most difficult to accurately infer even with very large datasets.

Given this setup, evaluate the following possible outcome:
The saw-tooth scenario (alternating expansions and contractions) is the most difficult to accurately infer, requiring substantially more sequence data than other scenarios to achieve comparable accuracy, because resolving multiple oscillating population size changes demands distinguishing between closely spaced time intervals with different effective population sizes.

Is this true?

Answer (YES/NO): NO